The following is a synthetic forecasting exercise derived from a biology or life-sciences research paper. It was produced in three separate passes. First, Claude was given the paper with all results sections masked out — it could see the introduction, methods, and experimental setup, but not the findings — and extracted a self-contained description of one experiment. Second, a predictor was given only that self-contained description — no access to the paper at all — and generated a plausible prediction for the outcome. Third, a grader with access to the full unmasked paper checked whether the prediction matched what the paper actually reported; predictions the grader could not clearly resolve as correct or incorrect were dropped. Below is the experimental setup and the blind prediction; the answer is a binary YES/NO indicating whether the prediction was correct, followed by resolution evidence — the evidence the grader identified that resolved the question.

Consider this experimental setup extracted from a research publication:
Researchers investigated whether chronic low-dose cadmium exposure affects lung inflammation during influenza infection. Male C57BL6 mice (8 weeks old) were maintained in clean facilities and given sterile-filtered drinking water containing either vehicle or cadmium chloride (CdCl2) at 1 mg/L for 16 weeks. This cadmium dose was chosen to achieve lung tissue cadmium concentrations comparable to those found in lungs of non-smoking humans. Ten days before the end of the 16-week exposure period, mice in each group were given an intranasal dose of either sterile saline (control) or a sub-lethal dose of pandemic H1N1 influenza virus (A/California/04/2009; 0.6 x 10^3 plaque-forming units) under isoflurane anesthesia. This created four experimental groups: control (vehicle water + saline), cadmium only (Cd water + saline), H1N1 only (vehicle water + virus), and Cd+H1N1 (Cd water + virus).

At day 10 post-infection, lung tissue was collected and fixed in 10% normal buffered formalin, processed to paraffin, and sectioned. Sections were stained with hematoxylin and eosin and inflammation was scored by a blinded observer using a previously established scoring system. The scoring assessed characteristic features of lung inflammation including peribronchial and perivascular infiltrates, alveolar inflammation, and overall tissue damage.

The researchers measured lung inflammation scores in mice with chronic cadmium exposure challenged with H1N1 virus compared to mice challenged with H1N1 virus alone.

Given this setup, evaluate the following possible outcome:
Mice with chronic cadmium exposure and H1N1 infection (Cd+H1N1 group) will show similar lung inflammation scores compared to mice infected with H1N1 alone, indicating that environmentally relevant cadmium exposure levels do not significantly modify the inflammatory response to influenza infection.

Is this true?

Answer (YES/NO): NO